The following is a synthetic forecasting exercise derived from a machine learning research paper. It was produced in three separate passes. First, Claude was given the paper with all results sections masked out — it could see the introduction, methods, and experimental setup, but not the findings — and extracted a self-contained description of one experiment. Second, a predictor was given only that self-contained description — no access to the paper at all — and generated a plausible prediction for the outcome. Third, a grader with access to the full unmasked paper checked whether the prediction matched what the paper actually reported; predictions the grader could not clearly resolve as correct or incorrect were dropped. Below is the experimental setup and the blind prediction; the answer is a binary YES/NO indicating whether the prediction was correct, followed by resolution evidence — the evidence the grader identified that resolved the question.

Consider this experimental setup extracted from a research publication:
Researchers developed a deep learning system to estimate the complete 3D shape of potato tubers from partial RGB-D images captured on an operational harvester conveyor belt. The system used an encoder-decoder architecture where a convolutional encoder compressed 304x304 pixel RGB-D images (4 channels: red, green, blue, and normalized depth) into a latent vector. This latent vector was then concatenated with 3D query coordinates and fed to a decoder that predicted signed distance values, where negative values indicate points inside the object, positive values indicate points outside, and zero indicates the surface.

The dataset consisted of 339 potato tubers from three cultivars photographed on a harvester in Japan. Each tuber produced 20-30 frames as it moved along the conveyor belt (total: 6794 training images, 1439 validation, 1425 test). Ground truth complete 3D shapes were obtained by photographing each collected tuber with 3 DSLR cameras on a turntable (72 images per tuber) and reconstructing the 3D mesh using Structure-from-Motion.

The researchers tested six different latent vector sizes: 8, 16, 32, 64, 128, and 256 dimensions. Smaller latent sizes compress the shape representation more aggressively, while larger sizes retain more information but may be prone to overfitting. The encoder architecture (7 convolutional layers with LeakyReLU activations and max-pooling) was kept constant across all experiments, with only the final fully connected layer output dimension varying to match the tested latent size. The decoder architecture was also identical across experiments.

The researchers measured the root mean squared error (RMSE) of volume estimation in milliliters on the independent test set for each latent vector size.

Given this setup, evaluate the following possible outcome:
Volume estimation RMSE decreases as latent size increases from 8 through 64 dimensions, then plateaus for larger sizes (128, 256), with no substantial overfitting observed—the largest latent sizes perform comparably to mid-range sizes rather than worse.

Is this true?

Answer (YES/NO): NO